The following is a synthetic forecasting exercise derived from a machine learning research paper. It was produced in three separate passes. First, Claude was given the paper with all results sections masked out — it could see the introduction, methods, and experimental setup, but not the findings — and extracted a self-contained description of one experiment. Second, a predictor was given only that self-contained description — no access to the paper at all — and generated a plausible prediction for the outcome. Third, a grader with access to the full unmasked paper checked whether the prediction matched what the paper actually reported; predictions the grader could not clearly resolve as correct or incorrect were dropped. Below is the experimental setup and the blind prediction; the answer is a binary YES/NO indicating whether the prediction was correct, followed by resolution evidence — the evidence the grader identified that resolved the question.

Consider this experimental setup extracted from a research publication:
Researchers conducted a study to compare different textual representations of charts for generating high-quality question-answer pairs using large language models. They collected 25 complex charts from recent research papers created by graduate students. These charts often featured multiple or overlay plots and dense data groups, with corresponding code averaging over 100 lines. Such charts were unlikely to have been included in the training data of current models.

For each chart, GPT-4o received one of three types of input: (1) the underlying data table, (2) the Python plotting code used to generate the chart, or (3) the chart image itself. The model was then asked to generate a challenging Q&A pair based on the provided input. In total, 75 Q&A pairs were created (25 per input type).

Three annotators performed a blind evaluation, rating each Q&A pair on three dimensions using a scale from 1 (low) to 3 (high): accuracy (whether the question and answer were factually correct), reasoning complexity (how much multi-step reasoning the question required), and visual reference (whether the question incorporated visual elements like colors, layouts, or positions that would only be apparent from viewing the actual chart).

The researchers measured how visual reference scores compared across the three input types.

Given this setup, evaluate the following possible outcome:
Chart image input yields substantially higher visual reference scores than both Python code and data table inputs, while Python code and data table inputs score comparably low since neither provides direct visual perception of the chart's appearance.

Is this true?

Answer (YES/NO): NO